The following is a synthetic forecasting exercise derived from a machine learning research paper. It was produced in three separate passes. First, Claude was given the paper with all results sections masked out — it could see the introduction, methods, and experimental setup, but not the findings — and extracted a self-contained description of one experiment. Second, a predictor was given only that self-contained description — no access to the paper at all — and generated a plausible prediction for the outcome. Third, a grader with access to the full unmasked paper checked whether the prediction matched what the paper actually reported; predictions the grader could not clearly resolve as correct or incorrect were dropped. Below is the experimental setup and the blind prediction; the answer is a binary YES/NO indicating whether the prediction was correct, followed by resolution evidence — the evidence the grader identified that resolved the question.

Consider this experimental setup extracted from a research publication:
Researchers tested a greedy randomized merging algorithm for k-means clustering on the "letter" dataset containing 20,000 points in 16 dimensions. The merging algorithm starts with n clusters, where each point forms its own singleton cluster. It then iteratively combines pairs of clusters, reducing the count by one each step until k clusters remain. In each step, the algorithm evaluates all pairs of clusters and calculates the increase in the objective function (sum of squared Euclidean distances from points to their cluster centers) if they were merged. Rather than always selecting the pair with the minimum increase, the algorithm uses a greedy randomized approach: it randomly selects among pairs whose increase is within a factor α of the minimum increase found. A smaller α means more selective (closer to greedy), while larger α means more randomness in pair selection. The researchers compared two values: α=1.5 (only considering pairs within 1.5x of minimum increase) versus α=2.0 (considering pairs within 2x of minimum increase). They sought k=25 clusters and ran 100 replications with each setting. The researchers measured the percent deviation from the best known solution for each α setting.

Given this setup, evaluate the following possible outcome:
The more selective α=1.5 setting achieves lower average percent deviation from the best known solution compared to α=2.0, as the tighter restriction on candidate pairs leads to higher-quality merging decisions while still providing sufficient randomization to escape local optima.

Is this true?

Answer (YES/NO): NO